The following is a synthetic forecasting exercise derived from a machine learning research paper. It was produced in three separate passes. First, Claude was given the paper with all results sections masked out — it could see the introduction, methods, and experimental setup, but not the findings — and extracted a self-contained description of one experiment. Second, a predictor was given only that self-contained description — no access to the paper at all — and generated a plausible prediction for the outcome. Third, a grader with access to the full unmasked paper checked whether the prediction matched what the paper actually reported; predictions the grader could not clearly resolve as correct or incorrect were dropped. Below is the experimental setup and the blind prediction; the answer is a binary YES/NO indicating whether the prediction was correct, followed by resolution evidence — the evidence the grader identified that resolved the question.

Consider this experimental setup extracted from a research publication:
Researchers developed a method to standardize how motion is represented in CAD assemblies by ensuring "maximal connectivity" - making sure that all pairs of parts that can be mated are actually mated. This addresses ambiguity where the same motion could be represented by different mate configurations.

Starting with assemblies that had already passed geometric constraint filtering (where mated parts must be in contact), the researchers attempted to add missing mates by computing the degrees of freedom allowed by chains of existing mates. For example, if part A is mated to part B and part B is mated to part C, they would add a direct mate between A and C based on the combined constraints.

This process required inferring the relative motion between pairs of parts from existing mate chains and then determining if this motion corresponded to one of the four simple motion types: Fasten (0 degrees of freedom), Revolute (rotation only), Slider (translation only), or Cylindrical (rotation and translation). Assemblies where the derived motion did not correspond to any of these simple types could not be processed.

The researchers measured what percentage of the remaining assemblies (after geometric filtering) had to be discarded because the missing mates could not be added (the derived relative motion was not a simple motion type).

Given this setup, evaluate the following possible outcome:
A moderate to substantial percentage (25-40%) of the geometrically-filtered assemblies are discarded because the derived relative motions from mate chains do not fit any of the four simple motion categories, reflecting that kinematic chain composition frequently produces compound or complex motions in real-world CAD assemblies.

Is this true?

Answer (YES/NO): NO